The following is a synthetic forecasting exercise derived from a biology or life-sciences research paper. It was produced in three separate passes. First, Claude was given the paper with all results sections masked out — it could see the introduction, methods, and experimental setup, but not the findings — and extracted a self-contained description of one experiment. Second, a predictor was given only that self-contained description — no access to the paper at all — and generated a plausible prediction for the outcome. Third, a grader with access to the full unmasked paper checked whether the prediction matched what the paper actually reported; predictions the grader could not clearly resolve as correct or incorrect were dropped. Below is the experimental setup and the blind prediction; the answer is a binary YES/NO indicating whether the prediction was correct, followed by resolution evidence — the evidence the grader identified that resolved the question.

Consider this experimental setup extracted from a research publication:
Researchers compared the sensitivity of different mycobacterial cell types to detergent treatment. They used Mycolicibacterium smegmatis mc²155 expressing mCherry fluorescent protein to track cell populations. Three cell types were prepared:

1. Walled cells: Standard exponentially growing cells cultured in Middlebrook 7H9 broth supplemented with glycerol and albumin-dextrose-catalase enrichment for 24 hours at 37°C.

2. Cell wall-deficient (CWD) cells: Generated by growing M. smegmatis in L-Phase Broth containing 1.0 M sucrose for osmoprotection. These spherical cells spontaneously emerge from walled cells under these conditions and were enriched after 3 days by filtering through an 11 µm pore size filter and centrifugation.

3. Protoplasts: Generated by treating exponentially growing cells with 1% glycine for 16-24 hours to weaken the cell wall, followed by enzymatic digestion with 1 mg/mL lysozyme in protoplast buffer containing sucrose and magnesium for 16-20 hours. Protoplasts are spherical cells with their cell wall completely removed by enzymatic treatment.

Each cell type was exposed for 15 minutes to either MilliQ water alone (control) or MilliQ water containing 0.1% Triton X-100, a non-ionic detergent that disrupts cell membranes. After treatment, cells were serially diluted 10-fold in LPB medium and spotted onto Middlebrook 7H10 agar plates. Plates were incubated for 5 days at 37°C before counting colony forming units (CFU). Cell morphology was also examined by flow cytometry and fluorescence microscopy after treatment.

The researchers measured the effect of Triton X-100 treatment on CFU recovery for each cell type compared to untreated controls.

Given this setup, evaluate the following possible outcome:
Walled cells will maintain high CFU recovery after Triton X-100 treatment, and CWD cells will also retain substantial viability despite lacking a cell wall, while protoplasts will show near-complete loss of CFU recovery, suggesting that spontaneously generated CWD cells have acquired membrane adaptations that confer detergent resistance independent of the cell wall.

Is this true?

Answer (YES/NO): NO